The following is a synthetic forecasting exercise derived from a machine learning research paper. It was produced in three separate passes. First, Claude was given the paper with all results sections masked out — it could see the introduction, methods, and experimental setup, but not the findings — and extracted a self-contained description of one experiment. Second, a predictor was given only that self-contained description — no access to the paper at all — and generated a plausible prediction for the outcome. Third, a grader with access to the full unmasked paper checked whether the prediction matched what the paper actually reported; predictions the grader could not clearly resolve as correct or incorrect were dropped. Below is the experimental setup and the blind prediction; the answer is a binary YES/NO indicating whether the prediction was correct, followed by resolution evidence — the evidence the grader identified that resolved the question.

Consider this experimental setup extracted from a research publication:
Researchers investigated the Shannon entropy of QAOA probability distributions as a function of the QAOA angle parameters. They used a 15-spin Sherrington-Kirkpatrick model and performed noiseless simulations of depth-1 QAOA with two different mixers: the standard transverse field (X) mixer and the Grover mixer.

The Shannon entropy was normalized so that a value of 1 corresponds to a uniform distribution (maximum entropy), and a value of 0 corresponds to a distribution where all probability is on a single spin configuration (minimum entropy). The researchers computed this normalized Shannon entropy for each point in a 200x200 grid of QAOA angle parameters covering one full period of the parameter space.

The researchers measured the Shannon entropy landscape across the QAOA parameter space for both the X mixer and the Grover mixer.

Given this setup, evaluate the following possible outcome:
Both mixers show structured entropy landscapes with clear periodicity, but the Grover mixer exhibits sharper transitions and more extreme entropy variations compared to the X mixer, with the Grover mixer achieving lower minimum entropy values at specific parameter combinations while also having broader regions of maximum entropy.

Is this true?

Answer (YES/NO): NO